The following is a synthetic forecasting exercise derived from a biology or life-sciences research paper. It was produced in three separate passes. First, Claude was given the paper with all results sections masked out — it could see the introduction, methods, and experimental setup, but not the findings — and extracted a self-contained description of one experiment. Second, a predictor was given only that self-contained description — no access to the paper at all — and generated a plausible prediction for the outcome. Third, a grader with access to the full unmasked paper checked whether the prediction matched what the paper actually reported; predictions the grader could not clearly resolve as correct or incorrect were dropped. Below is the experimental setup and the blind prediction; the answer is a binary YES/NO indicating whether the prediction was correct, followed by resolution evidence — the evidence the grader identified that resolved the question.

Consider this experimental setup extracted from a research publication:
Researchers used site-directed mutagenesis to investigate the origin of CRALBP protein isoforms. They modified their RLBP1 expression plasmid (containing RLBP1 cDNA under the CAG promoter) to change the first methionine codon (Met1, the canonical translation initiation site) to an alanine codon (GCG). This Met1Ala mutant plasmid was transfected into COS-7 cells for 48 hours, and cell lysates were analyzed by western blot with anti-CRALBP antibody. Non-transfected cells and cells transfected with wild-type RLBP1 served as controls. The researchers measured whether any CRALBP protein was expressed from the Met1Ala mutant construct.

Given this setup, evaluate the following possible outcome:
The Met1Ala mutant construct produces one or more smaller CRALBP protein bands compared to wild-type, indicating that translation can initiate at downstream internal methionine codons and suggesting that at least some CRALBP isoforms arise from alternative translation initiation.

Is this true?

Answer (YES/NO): YES